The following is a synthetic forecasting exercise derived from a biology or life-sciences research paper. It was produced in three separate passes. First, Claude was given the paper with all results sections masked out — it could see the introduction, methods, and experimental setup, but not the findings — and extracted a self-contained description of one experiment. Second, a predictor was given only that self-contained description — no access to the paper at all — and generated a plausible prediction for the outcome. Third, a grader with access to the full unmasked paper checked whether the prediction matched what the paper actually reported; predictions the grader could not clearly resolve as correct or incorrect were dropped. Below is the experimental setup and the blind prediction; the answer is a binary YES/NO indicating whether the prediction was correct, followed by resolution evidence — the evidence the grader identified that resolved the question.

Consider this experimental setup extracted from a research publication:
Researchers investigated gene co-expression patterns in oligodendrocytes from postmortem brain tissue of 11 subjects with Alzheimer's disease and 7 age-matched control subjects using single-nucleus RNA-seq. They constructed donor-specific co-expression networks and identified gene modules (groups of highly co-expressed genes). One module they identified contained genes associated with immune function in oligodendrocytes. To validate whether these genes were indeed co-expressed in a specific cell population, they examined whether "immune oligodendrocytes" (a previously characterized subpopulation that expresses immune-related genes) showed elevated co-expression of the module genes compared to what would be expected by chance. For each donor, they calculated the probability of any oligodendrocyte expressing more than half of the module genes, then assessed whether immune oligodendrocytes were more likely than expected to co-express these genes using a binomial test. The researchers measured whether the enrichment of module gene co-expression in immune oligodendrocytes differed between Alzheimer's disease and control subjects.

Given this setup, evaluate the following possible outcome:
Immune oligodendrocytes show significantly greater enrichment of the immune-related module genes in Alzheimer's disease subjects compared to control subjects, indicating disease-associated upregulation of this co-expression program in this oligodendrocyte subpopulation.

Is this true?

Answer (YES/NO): YES